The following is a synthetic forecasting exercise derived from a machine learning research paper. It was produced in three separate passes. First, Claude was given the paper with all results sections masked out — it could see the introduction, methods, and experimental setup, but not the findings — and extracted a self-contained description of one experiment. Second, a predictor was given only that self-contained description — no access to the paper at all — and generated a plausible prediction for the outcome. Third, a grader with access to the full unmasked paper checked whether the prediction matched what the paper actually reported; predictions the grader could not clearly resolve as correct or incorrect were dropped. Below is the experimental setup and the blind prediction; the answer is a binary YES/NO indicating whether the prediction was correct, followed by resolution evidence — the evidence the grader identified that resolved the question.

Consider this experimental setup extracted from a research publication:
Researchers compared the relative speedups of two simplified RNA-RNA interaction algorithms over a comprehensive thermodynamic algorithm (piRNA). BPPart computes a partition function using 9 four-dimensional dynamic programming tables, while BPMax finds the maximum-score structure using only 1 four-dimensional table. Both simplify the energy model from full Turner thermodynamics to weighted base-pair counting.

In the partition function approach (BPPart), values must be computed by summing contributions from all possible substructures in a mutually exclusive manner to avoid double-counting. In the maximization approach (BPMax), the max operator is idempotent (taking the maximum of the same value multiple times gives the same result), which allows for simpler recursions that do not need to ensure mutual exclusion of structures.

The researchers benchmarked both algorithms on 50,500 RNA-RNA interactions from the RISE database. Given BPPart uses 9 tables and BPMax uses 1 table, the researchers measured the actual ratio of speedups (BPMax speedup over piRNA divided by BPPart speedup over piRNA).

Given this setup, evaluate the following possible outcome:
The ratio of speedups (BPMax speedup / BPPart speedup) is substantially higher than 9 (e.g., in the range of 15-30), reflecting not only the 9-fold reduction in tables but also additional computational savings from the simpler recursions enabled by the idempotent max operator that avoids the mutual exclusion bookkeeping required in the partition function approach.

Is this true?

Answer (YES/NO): NO